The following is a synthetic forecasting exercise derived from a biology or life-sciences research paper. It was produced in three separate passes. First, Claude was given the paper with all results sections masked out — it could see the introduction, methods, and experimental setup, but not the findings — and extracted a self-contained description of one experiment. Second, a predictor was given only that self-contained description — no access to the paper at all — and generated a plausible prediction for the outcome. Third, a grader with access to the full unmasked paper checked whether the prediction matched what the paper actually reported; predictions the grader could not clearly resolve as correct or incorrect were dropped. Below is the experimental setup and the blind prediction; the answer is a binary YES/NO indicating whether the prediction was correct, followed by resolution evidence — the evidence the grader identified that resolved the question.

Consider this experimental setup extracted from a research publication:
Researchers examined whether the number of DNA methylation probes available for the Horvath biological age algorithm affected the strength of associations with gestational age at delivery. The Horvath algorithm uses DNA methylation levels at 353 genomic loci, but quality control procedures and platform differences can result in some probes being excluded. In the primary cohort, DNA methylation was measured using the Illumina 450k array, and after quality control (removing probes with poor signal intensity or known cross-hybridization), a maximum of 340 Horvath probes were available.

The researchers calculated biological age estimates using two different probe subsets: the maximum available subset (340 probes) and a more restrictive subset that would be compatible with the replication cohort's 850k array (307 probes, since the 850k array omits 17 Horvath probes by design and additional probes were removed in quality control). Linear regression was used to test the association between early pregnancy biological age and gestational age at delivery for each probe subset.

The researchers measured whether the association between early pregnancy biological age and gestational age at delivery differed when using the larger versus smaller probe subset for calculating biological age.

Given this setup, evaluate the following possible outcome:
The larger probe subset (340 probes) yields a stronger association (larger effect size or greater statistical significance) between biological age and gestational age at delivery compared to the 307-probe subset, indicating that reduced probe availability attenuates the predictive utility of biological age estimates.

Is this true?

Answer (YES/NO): YES